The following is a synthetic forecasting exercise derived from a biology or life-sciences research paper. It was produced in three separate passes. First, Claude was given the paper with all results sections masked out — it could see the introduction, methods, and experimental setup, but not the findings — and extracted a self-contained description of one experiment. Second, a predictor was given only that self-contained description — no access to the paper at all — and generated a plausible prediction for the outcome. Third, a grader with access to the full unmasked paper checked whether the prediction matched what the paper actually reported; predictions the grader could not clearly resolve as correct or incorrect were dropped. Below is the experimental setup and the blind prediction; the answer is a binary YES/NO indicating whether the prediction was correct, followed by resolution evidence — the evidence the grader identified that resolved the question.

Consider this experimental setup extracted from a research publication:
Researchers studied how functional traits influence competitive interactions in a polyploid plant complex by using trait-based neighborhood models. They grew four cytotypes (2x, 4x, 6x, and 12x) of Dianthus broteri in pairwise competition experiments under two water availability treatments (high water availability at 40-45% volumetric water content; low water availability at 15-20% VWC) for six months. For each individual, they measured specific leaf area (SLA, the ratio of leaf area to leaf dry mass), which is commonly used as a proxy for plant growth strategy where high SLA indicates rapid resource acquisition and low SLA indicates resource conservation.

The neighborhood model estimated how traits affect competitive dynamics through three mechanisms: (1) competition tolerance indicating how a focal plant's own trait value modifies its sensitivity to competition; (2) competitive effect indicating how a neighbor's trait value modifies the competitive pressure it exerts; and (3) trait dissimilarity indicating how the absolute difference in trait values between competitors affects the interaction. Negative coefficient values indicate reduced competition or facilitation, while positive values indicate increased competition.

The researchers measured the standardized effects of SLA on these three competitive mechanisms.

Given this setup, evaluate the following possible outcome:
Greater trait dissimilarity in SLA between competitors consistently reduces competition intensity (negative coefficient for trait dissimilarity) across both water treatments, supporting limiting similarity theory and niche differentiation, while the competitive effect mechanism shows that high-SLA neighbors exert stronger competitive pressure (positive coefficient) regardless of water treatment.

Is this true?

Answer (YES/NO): NO